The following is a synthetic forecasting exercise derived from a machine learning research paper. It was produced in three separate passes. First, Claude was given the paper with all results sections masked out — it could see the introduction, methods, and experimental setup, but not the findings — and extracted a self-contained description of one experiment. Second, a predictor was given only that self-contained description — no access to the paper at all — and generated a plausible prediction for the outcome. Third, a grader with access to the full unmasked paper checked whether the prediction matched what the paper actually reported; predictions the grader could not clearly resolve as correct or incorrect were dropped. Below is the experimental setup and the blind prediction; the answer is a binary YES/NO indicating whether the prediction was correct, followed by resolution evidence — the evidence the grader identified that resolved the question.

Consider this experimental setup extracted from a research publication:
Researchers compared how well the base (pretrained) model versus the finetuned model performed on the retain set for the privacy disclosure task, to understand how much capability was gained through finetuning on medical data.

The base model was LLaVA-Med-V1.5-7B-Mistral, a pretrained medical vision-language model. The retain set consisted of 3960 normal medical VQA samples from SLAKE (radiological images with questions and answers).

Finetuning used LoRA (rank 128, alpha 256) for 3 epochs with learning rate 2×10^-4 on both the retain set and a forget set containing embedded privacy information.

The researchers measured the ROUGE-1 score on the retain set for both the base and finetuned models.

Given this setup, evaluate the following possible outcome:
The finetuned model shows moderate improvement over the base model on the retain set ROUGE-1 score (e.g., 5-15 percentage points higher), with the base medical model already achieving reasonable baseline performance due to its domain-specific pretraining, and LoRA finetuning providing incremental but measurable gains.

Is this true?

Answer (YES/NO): NO